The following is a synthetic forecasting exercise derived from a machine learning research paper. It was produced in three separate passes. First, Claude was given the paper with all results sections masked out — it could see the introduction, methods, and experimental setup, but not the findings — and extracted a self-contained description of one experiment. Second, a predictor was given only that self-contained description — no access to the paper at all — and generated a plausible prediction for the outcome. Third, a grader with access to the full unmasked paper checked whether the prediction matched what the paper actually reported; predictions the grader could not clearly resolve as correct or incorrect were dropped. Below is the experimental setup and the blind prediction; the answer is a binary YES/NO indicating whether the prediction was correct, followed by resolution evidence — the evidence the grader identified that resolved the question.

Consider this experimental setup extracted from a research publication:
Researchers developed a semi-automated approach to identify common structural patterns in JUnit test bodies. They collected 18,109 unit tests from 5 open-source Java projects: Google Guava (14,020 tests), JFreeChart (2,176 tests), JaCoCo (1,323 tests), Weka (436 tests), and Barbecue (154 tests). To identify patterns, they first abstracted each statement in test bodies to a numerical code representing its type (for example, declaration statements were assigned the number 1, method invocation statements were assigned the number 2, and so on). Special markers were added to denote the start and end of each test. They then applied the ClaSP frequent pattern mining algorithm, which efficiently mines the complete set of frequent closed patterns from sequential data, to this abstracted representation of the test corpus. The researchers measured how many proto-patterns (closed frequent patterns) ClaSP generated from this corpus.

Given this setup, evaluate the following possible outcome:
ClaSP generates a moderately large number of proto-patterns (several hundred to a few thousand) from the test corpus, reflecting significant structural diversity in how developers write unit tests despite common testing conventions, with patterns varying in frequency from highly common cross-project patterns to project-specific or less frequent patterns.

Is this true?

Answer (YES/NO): YES